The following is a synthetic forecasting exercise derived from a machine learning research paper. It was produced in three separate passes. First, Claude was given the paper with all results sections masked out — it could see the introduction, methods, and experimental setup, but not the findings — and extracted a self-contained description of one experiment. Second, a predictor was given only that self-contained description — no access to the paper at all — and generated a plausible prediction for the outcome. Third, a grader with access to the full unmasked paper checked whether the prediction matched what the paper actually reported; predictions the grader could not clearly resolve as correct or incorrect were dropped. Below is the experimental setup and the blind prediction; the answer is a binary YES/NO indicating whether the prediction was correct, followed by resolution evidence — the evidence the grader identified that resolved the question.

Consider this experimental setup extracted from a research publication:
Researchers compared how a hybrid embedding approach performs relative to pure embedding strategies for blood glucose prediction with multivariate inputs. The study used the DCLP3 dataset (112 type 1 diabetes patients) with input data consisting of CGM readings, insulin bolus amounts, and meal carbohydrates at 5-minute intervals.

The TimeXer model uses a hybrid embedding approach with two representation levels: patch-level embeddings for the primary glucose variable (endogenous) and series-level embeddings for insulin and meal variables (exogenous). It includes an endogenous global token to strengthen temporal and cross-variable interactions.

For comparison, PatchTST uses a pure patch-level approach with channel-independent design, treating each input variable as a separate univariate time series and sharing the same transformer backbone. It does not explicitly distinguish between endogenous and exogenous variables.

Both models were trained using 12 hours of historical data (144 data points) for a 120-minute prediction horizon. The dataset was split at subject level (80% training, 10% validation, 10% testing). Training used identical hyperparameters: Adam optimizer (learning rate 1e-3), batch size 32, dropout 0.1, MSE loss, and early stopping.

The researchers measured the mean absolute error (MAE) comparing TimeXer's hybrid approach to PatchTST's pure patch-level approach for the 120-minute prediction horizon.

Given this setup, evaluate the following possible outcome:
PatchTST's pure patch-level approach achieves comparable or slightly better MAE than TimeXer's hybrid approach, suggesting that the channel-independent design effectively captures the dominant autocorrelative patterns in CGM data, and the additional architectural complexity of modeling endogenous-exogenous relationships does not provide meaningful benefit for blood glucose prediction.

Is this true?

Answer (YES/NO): YES